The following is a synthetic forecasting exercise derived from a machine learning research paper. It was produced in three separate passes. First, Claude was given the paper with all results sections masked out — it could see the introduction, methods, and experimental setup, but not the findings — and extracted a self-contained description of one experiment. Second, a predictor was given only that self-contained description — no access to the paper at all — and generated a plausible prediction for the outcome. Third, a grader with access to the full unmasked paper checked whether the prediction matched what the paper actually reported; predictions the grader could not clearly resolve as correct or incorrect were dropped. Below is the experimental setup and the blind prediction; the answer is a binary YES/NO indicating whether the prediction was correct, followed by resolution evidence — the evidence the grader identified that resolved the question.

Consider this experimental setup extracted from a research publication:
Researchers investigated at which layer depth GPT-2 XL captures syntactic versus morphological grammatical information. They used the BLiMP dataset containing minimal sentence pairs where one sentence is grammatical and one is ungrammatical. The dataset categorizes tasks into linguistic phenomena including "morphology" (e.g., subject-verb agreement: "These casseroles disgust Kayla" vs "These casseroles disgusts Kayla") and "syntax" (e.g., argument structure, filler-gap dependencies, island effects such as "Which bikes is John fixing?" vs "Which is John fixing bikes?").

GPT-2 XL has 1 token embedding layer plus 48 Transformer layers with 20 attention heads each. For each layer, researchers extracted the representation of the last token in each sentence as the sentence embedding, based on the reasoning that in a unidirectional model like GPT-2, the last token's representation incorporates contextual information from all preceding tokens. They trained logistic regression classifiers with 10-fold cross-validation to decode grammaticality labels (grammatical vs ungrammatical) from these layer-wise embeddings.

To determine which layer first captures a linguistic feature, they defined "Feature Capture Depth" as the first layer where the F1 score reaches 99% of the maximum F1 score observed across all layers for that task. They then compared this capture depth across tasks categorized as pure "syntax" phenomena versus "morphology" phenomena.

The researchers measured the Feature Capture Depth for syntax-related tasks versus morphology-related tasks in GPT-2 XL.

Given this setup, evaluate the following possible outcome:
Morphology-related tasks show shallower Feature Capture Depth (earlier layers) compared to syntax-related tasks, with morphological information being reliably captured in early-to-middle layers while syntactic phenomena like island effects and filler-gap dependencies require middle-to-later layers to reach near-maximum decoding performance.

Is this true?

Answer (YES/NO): NO